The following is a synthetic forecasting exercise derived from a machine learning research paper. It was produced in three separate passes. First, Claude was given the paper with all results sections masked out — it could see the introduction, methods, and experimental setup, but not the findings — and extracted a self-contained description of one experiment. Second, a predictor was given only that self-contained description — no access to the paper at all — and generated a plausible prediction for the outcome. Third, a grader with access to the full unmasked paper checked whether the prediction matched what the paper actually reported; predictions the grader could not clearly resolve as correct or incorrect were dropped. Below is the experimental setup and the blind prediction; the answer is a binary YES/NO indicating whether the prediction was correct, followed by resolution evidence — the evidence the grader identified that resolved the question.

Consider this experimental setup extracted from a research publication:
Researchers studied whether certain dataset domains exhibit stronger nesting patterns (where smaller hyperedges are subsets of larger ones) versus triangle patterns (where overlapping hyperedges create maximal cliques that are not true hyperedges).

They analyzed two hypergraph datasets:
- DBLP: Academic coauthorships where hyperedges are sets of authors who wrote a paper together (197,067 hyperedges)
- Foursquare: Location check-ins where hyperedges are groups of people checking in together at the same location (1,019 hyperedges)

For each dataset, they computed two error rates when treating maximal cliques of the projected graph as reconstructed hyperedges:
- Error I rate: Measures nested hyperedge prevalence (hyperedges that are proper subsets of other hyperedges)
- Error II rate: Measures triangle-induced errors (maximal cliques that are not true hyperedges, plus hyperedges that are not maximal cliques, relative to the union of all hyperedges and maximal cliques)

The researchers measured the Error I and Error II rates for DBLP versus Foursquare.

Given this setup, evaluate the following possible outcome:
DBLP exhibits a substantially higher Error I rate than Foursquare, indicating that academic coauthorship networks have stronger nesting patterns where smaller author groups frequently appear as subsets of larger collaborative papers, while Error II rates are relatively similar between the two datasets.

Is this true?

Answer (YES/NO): NO